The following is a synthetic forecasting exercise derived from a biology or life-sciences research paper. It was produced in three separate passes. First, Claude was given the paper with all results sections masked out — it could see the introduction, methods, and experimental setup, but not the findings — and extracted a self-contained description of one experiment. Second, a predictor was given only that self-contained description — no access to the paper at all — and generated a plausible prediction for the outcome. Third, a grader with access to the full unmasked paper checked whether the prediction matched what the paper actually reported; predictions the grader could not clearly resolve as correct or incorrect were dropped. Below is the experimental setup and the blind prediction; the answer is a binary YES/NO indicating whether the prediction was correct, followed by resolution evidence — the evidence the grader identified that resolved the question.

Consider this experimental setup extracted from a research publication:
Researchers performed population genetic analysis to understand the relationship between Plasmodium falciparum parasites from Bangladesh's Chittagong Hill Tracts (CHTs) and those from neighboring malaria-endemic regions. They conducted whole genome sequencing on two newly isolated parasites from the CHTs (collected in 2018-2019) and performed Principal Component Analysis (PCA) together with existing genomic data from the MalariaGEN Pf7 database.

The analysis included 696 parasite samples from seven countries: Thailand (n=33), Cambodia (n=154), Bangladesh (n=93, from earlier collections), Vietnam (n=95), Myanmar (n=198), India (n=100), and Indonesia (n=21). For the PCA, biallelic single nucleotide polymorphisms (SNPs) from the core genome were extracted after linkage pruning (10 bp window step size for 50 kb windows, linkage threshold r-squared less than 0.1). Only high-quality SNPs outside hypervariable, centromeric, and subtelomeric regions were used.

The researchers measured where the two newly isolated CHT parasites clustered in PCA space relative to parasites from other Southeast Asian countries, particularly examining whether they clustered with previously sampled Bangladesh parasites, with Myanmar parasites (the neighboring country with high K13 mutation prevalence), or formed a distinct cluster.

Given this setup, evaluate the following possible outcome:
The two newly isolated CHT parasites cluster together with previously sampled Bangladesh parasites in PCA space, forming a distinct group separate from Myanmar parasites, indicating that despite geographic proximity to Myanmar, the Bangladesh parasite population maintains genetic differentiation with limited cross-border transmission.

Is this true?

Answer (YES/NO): NO